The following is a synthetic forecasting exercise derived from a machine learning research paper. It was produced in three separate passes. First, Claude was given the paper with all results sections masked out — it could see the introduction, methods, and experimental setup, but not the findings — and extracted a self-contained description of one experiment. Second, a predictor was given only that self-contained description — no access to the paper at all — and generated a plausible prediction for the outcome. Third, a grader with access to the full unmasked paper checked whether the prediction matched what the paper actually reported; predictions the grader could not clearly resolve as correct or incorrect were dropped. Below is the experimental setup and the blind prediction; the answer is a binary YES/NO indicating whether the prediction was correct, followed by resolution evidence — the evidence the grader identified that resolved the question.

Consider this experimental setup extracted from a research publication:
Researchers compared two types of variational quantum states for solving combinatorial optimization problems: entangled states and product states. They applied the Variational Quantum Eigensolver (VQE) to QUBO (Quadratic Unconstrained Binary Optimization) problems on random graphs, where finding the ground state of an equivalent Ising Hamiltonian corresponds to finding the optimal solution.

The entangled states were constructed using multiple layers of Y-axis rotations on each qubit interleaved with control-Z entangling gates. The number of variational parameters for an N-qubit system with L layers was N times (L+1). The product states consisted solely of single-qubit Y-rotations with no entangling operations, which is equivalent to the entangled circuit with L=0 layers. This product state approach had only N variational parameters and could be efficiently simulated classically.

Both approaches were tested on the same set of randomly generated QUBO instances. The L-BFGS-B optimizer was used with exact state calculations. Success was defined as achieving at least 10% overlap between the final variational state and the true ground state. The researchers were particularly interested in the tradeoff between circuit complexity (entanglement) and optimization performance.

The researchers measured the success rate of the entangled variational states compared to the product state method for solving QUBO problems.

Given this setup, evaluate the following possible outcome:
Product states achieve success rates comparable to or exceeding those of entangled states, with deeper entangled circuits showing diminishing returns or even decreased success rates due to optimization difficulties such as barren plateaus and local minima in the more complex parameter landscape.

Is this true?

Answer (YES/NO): NO